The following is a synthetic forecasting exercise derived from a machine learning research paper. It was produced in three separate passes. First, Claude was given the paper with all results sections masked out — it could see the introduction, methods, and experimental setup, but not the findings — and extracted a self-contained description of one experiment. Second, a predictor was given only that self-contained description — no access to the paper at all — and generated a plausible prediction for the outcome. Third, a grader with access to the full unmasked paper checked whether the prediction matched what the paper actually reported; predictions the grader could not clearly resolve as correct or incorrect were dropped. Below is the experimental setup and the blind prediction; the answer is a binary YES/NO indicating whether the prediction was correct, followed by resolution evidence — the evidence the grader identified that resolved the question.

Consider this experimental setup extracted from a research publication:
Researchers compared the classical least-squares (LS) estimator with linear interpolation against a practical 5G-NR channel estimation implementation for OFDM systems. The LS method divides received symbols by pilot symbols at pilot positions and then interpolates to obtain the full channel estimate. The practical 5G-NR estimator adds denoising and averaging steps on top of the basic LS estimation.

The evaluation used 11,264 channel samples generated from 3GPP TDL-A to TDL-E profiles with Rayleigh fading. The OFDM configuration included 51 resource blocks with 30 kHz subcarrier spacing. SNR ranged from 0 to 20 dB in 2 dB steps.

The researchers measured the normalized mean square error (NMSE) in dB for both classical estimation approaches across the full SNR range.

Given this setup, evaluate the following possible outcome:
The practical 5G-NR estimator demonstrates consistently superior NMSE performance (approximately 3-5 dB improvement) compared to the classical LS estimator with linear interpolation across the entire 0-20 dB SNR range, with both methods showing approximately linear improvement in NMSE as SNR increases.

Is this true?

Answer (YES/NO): NO